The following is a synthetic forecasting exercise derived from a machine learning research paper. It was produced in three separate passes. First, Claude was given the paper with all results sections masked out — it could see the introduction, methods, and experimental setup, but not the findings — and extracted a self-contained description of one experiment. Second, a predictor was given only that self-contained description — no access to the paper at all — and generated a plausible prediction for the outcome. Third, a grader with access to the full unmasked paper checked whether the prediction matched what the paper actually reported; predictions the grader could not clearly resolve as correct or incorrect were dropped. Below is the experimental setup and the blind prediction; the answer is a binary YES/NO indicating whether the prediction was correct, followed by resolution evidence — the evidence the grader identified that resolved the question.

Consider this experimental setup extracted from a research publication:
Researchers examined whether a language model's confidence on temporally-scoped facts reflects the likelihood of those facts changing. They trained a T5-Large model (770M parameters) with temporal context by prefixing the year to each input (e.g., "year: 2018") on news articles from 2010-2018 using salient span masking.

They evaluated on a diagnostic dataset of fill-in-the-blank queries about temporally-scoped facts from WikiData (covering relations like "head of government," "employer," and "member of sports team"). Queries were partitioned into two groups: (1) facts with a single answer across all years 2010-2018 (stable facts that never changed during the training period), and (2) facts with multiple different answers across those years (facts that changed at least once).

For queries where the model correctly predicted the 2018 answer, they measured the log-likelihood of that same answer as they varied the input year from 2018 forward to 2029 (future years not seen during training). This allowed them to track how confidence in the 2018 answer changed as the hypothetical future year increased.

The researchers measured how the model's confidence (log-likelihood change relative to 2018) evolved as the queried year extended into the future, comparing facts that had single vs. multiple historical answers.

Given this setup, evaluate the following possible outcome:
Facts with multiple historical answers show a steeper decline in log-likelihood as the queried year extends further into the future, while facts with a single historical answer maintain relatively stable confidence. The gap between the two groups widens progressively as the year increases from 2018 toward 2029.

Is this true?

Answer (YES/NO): YES